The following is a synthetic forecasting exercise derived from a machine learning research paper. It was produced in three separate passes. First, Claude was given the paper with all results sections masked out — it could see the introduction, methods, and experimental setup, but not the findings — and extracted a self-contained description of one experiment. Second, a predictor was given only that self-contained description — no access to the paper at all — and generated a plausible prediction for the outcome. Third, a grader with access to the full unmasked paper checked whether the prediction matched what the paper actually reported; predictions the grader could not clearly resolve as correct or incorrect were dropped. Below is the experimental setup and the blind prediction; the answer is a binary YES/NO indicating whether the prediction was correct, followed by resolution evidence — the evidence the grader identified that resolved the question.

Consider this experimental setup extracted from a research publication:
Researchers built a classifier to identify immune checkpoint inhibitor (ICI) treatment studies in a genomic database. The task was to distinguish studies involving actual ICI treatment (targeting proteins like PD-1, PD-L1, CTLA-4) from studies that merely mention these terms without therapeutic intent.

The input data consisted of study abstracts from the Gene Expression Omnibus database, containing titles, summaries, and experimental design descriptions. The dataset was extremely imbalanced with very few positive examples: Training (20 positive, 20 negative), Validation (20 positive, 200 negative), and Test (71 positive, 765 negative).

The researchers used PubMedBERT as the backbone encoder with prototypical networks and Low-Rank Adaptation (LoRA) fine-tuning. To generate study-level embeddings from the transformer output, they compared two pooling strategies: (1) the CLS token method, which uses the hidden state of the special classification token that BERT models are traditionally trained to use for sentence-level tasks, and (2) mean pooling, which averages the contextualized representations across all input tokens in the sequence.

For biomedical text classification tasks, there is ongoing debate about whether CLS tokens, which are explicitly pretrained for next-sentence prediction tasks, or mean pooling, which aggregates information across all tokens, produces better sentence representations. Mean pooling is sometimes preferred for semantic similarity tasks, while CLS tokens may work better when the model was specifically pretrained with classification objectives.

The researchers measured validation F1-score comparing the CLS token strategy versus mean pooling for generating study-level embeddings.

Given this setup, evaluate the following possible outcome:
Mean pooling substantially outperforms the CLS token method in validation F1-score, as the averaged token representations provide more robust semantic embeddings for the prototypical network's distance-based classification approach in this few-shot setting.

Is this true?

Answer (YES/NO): NO